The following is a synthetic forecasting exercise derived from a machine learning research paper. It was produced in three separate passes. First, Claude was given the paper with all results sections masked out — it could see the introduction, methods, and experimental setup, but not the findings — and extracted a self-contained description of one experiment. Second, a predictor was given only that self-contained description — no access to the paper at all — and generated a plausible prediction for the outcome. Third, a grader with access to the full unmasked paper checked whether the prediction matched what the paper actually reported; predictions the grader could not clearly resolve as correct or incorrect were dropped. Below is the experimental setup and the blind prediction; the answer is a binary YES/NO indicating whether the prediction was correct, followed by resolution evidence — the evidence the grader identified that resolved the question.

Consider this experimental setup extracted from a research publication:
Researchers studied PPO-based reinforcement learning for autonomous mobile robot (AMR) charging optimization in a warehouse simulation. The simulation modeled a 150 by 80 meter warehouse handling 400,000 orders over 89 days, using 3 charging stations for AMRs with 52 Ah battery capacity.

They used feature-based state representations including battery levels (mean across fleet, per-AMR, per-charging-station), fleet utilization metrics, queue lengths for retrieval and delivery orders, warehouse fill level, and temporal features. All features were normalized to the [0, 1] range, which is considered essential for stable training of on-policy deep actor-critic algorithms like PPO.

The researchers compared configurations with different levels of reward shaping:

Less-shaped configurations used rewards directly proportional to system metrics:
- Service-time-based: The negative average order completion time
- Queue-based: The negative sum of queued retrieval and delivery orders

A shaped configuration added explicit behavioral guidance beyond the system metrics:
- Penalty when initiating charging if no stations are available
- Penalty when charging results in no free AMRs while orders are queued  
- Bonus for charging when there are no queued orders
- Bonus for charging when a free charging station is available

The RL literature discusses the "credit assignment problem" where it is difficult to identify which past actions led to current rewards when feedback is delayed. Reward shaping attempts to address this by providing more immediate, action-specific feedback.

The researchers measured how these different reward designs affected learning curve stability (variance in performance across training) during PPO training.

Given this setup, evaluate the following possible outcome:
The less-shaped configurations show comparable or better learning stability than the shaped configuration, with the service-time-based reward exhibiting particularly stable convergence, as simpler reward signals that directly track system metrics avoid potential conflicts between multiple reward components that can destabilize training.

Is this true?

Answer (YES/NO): NO